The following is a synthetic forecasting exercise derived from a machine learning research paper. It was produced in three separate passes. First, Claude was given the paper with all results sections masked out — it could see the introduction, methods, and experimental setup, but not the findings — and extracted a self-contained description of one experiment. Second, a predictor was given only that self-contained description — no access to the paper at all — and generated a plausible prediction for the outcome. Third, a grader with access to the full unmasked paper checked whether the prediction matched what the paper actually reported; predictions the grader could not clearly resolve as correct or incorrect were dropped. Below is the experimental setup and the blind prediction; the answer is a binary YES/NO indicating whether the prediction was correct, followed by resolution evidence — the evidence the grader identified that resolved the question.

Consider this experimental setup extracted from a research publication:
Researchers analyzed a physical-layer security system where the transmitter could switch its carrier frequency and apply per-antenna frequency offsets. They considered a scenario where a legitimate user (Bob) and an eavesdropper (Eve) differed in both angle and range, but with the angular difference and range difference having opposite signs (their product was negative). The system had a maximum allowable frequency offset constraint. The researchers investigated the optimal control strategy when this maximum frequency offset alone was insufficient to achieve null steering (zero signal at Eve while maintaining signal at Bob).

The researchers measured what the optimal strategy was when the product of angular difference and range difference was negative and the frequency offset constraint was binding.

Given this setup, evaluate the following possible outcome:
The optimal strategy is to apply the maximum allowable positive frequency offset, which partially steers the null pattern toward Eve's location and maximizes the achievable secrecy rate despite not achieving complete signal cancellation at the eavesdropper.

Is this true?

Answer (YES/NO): NO